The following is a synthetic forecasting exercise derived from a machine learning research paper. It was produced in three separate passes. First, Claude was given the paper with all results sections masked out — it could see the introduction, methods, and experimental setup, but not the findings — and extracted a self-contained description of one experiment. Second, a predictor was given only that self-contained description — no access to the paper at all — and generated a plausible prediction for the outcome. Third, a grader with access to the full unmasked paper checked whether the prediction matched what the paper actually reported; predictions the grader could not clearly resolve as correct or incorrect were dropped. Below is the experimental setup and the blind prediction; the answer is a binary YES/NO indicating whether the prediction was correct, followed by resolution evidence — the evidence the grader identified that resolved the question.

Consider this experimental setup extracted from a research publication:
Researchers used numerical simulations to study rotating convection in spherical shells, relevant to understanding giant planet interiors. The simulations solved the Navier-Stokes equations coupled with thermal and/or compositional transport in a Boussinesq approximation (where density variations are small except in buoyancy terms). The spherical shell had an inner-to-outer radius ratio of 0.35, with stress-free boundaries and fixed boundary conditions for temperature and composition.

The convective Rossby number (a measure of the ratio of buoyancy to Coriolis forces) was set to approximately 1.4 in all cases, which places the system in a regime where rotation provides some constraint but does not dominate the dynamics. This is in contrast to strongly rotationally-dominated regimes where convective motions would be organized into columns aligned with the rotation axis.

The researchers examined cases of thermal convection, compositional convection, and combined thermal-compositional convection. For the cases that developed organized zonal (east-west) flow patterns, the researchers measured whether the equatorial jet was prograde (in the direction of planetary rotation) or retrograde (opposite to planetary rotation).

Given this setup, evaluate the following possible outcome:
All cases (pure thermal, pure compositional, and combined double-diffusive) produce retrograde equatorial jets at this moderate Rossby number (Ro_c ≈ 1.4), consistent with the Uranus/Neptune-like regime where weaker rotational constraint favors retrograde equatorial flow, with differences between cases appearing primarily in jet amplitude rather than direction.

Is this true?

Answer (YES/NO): NO